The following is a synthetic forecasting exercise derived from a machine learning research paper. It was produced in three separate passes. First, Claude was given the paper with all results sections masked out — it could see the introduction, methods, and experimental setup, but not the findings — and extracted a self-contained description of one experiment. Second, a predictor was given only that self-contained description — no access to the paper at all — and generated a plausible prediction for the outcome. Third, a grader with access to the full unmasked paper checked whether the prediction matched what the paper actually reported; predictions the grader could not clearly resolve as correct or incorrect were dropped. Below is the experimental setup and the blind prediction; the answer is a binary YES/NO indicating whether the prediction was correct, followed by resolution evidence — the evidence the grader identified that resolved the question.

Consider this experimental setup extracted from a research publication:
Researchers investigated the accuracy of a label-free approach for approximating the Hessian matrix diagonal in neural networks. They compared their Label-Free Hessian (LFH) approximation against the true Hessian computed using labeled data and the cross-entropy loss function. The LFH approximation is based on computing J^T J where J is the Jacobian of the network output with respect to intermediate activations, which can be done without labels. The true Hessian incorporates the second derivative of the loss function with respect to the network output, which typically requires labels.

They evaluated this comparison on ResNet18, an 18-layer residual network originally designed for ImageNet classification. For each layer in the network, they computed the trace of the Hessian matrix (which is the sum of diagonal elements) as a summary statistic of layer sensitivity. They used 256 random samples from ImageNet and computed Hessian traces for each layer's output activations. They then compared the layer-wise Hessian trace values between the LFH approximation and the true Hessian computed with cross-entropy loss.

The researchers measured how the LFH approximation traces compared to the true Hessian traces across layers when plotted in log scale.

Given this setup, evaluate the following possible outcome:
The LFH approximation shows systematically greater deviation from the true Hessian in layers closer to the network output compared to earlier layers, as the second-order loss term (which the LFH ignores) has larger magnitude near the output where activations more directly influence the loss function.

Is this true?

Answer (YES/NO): NO